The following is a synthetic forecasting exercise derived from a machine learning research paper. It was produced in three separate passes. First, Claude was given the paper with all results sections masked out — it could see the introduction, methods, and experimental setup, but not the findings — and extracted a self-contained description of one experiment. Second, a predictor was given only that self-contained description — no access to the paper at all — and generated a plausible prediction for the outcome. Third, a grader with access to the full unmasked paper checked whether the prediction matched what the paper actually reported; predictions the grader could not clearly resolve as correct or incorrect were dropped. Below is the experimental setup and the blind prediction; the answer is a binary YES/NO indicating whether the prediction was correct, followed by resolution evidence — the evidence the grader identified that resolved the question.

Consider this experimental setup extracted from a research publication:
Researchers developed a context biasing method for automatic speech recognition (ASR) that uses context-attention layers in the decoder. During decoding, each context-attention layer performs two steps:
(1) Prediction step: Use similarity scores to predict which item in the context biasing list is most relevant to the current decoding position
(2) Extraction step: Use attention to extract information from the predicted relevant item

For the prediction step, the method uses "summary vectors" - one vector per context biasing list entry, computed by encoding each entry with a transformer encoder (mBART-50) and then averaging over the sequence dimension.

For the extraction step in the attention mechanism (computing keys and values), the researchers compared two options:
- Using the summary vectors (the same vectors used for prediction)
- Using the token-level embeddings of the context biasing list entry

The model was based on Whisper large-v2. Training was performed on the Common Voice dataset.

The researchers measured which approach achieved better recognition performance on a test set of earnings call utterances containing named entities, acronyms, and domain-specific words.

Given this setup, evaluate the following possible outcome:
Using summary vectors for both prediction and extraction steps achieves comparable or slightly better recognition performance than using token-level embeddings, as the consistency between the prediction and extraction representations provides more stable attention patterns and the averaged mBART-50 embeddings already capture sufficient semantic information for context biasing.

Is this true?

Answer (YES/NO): NO